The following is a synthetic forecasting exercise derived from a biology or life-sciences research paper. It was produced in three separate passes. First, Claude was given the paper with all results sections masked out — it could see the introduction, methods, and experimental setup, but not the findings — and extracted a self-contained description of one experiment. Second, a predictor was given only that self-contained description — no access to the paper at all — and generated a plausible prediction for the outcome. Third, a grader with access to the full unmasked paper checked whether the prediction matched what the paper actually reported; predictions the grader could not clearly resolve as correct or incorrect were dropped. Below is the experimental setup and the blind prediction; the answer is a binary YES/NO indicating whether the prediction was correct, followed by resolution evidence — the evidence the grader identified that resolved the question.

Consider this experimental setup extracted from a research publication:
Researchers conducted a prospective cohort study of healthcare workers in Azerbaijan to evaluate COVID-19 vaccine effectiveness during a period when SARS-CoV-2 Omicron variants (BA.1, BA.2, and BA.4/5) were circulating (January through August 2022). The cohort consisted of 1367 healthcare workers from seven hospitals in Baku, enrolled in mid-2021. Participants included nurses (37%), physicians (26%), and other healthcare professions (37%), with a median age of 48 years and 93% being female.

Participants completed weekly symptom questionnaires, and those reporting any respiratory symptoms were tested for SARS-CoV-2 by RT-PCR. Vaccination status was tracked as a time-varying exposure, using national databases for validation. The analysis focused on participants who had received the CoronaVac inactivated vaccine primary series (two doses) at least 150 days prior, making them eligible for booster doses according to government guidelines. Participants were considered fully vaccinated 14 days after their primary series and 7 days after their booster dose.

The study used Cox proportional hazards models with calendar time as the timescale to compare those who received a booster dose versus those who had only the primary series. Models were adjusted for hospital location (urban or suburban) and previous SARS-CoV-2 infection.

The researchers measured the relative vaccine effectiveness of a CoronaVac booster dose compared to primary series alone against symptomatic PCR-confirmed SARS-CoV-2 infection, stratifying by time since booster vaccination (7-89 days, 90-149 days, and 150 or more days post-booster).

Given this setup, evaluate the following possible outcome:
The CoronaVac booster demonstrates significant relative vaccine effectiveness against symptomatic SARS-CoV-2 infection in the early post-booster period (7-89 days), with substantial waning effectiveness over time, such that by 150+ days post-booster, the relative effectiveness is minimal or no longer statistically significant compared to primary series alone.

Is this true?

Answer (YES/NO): NO